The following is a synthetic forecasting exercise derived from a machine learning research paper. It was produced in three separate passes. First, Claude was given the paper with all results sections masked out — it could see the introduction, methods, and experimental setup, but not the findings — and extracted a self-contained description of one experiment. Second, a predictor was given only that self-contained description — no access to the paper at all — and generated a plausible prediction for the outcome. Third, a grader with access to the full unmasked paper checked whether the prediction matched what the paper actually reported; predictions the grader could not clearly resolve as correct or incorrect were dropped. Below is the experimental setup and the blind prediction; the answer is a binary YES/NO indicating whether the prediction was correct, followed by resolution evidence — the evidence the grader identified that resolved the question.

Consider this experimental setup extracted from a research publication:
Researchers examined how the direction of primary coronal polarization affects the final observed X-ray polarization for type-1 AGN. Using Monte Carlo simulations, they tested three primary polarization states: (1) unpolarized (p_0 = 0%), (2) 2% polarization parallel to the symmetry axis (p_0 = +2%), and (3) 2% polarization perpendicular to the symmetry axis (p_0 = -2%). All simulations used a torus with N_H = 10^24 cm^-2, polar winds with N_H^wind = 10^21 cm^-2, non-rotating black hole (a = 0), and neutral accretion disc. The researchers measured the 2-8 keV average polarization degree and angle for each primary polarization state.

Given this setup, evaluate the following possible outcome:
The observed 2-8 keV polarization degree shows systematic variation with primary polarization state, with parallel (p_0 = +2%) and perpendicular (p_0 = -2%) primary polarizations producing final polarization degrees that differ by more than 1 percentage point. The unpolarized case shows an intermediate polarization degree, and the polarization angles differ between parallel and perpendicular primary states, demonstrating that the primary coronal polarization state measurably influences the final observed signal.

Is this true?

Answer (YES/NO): NO